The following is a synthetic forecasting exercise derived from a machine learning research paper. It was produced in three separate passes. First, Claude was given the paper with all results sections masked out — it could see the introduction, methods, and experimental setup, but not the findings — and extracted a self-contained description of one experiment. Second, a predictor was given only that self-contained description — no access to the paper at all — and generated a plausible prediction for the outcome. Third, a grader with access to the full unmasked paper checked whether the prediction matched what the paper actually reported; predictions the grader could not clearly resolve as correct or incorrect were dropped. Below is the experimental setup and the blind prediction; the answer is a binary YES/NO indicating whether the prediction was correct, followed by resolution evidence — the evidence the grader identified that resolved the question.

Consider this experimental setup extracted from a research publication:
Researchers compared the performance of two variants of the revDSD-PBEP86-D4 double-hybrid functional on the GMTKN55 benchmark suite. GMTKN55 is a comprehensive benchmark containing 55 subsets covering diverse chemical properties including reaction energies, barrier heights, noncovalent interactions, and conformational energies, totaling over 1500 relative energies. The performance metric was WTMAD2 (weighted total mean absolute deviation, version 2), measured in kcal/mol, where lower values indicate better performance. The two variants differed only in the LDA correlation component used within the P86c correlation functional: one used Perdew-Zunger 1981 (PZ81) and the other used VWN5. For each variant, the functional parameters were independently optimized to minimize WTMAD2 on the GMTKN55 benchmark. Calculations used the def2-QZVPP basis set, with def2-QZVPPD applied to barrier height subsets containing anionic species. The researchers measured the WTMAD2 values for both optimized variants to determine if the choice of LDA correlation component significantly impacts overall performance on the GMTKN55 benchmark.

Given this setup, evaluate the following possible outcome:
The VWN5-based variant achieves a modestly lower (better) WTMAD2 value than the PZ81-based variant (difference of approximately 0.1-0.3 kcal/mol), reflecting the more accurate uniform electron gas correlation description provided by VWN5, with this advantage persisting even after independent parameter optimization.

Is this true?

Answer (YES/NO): NO